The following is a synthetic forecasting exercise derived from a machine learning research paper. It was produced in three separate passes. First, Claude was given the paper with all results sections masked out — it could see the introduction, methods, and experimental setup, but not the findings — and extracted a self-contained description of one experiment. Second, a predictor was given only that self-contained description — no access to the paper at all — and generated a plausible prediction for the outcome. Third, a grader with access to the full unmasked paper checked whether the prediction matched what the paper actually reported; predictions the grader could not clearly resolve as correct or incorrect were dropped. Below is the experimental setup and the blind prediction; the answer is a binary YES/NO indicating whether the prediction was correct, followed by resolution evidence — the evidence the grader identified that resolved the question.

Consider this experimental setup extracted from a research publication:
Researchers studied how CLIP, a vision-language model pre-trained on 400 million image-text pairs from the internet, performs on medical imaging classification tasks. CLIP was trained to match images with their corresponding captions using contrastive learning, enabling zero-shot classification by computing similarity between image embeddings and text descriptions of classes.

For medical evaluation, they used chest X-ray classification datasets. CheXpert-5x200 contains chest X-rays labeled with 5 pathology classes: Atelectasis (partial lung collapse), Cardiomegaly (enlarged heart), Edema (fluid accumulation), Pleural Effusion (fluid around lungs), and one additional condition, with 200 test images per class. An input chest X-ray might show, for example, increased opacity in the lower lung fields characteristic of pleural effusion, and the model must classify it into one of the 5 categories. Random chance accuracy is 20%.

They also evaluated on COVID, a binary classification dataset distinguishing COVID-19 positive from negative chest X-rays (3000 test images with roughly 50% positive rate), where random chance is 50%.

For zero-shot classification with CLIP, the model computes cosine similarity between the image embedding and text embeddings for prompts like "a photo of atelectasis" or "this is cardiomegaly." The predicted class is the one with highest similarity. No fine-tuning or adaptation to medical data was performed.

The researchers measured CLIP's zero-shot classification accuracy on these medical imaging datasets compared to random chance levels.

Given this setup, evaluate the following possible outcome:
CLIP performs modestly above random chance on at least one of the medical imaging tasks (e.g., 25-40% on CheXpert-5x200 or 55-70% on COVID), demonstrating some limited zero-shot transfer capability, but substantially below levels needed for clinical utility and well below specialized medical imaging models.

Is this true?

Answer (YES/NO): NO